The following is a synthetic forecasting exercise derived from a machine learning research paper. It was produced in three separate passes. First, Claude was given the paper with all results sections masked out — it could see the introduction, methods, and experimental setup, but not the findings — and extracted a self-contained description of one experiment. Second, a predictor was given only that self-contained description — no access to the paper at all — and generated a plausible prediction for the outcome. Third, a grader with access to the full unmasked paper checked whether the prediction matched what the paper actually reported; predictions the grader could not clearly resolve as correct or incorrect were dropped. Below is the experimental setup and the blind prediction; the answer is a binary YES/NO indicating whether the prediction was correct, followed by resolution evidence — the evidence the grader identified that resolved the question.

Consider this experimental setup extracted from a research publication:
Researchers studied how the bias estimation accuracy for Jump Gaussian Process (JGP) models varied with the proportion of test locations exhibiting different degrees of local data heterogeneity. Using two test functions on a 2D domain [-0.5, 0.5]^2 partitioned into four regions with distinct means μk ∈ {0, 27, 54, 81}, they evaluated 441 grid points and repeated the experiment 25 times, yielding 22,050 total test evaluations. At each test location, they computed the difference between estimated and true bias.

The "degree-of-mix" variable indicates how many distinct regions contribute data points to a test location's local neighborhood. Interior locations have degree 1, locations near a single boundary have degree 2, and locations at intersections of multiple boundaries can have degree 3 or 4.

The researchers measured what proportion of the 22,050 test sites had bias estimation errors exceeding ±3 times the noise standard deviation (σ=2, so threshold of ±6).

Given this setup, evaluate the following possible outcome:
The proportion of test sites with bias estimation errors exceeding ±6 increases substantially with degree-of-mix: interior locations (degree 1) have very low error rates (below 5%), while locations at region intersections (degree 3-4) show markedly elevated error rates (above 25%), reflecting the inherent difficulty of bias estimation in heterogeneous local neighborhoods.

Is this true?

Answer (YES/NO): NO